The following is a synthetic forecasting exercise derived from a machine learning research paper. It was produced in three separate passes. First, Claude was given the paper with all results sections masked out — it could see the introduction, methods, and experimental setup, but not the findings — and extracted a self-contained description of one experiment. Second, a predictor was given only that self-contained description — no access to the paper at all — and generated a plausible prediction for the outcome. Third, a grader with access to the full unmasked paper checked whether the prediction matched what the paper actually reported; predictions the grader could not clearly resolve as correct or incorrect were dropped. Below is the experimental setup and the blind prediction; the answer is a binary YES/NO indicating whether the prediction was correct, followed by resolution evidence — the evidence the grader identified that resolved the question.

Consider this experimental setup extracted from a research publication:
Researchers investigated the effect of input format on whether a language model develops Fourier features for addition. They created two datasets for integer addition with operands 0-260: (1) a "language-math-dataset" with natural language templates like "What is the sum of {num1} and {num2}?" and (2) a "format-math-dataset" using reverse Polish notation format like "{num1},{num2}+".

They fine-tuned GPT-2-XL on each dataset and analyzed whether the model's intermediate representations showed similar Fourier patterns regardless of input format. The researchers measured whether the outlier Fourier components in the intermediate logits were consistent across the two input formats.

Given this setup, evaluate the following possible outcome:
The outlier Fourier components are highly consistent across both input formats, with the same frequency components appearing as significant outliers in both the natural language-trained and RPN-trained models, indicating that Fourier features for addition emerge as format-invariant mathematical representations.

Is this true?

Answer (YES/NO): YES